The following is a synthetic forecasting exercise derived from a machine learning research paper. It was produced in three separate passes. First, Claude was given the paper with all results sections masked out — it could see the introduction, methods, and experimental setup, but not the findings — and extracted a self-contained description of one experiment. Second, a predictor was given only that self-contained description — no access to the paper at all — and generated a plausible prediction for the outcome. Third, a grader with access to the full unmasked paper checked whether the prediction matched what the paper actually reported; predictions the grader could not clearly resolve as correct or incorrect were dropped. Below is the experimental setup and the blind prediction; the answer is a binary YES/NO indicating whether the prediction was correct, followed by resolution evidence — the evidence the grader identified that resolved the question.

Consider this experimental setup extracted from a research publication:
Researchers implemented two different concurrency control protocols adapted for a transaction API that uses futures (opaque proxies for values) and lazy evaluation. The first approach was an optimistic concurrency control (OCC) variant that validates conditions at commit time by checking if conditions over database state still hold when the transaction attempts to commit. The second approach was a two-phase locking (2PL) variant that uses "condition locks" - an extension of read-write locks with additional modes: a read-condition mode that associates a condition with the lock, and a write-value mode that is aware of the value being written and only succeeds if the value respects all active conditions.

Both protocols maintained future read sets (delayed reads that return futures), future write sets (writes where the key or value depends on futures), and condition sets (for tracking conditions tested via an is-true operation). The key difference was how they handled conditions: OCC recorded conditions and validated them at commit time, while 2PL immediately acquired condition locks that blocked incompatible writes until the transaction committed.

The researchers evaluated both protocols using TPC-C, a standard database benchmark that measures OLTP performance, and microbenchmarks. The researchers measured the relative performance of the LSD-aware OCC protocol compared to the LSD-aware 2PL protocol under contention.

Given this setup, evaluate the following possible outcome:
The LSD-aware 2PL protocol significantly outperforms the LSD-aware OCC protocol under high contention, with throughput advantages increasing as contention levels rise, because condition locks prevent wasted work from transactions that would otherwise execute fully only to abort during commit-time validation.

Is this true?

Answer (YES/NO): NO